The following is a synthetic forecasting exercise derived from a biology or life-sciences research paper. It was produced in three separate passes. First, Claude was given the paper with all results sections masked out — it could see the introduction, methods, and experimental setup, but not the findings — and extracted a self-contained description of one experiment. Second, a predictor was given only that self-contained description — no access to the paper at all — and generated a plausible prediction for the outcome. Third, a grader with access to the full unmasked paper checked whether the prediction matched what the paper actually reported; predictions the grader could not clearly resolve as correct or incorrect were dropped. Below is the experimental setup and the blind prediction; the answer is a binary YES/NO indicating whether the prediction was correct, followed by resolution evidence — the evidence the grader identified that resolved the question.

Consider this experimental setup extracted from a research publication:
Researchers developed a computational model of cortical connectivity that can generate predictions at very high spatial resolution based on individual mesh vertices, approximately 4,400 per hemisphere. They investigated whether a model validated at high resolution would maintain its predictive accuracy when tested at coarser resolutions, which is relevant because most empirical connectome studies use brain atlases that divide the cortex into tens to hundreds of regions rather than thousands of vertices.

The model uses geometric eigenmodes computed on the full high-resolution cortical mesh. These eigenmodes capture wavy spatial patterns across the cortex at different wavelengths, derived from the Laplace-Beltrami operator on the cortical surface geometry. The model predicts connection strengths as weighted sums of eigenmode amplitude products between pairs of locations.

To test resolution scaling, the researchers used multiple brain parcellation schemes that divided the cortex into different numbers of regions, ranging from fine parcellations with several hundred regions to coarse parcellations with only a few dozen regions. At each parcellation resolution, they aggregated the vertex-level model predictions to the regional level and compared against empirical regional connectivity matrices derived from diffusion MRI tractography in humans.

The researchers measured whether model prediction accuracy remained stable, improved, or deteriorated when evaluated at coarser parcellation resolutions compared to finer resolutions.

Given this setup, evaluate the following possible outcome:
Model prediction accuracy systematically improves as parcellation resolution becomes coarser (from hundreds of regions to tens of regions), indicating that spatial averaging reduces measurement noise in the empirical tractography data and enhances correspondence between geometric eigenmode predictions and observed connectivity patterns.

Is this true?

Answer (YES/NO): NO